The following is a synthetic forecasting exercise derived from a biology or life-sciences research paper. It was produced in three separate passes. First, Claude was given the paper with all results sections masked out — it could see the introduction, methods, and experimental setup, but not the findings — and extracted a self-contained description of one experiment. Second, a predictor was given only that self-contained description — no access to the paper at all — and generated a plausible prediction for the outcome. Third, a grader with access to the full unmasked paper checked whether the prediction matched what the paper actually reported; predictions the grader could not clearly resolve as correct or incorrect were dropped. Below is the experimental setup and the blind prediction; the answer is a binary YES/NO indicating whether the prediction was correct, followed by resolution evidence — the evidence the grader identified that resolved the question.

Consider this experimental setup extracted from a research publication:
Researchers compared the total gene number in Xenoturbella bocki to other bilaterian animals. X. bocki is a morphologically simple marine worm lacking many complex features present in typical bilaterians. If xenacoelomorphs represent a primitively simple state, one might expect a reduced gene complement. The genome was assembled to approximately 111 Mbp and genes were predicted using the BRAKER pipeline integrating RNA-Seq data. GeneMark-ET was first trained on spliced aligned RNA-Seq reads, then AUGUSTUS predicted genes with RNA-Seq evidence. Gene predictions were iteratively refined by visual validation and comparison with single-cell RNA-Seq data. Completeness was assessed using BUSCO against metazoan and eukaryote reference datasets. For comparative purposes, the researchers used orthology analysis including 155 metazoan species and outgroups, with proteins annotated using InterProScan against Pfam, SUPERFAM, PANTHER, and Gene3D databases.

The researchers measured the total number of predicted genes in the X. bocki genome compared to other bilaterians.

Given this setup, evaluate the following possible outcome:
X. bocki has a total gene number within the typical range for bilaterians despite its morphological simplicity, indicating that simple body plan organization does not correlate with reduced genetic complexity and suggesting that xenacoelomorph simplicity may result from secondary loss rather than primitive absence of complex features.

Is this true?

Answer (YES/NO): YES